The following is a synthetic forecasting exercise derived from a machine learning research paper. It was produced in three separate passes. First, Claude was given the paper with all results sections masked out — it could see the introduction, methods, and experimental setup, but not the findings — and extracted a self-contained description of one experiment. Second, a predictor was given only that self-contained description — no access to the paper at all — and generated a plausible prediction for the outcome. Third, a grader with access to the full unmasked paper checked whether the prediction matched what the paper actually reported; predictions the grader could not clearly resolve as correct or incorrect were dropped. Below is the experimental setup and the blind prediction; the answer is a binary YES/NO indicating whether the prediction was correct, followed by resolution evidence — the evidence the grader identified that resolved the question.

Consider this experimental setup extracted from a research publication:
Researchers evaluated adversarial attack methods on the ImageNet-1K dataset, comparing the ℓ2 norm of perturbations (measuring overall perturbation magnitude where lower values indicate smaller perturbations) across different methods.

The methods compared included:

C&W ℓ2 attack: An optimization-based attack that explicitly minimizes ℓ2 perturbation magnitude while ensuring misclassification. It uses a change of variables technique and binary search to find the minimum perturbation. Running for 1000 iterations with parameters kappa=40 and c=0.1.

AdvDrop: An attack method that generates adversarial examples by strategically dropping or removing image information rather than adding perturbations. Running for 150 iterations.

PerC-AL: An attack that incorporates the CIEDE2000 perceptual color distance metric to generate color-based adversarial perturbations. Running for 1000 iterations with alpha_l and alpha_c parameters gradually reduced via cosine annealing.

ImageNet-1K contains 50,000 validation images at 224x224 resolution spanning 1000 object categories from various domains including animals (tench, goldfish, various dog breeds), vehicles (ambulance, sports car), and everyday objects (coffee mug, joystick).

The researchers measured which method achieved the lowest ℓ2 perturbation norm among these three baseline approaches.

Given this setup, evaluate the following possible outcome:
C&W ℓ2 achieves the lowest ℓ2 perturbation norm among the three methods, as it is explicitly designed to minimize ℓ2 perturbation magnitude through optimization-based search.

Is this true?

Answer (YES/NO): YES